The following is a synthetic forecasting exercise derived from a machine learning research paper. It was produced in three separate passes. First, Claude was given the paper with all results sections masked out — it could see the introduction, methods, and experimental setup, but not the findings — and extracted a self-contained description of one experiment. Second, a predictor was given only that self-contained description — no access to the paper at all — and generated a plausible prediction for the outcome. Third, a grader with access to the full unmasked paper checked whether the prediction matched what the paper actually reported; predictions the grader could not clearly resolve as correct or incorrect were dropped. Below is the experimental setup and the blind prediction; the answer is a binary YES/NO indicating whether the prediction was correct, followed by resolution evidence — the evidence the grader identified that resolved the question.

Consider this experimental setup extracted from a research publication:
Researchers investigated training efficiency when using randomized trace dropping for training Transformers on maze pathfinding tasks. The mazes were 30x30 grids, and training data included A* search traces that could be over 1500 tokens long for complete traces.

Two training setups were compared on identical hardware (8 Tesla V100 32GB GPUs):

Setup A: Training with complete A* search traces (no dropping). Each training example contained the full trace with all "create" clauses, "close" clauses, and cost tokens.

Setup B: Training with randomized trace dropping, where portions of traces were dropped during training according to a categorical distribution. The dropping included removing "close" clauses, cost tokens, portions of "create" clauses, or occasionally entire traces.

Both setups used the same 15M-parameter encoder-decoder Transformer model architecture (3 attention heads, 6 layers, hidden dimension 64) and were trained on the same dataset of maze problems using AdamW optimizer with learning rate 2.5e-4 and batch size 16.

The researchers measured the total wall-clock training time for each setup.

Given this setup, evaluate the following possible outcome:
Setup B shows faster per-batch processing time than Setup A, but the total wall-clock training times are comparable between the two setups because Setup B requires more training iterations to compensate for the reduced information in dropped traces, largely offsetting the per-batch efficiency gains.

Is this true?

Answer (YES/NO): NO